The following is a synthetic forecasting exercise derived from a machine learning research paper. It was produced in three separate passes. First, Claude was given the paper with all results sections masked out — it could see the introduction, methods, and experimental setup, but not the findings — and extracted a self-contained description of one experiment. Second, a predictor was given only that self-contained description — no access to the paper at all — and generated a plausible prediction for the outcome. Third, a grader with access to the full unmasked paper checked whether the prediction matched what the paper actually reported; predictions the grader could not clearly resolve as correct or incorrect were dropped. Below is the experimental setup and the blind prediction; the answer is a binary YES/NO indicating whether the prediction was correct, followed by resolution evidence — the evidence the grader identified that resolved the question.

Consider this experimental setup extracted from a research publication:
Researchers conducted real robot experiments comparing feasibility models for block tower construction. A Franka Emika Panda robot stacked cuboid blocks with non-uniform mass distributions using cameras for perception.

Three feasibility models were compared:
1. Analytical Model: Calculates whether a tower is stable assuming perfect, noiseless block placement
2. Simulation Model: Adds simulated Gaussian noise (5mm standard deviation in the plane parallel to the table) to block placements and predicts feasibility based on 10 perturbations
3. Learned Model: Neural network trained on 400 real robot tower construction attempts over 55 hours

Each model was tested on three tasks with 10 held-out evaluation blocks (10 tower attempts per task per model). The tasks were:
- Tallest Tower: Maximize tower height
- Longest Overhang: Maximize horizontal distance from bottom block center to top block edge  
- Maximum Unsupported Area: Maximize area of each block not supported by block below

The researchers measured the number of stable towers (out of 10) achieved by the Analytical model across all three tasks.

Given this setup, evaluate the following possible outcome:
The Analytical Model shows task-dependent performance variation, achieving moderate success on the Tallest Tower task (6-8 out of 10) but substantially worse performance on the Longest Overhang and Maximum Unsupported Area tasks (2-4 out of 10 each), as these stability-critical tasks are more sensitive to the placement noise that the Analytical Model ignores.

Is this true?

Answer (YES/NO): YES